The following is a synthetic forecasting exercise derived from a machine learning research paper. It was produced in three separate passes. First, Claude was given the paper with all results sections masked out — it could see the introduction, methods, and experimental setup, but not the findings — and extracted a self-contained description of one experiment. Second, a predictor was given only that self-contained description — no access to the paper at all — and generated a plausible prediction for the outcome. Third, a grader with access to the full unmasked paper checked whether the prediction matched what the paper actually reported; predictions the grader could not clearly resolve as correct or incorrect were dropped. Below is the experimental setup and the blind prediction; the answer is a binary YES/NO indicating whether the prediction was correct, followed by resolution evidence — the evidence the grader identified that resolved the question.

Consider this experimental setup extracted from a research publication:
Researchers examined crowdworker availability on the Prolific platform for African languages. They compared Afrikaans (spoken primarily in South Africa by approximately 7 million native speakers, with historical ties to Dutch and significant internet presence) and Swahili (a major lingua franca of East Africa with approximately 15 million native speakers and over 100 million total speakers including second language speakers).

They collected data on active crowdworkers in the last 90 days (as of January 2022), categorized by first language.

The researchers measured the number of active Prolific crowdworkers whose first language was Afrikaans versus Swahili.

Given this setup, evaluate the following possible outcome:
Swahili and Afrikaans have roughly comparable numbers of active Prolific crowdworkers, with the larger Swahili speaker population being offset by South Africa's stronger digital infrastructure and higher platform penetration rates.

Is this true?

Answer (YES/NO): NO